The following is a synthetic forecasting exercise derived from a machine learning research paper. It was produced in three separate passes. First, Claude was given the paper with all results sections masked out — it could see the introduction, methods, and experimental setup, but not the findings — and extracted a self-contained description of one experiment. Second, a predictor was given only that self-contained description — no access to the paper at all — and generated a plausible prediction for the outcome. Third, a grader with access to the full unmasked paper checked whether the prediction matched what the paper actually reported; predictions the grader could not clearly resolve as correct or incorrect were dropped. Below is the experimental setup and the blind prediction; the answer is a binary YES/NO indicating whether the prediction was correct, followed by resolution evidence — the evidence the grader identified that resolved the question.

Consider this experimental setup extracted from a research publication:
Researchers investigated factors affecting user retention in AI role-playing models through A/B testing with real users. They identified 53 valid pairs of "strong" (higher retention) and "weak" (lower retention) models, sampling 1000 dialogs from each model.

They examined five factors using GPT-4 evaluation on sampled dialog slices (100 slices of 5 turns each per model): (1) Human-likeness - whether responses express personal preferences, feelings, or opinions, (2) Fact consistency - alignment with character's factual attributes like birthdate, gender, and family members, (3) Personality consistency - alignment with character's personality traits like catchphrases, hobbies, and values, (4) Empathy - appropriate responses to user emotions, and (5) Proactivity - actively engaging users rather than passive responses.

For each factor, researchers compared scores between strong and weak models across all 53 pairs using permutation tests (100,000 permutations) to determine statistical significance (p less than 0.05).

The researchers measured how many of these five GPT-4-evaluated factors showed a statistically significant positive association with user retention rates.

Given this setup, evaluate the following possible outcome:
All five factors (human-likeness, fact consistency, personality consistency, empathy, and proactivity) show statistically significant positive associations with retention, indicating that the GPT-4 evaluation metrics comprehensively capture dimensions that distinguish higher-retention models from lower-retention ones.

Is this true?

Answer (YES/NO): NO